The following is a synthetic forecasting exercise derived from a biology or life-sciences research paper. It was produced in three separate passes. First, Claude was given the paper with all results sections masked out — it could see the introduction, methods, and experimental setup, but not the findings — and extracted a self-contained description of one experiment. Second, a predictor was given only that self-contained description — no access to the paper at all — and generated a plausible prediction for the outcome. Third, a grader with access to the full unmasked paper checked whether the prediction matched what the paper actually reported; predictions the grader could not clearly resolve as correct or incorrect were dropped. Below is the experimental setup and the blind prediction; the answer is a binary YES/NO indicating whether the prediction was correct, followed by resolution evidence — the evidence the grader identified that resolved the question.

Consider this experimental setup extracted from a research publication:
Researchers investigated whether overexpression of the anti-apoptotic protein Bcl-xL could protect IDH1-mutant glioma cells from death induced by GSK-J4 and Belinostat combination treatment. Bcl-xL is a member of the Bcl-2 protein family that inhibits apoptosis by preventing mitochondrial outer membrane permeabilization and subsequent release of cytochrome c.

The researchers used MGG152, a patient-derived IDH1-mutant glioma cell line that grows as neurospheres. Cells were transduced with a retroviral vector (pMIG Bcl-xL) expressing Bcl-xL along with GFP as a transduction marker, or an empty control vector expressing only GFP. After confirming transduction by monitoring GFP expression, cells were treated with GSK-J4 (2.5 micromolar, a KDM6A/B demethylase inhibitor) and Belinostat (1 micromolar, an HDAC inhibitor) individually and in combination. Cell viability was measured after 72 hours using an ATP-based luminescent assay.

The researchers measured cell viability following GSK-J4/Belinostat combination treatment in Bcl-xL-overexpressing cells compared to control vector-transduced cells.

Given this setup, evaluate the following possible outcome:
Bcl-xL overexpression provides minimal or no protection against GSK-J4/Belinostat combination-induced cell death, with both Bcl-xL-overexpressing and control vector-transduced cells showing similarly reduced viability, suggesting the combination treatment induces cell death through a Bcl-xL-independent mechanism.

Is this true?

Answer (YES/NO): NO